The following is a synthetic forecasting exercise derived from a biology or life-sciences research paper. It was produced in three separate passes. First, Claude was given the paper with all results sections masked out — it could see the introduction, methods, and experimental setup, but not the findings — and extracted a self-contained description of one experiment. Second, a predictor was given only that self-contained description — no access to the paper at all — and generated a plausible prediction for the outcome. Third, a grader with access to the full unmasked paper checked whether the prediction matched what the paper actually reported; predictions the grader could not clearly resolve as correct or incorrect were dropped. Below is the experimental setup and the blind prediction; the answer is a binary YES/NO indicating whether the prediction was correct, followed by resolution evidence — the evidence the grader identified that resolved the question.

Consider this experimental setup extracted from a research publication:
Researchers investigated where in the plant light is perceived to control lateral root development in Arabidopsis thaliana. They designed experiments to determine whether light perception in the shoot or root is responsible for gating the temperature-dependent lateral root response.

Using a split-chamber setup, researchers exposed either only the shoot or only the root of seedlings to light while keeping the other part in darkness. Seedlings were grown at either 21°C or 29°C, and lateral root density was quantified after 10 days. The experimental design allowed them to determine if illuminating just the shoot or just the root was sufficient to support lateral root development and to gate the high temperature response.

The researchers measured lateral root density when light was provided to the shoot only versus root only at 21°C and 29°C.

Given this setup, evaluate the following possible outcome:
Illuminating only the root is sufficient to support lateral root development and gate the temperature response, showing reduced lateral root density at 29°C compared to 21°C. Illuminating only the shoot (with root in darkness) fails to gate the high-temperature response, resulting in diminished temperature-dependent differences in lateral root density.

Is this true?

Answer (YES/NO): NO